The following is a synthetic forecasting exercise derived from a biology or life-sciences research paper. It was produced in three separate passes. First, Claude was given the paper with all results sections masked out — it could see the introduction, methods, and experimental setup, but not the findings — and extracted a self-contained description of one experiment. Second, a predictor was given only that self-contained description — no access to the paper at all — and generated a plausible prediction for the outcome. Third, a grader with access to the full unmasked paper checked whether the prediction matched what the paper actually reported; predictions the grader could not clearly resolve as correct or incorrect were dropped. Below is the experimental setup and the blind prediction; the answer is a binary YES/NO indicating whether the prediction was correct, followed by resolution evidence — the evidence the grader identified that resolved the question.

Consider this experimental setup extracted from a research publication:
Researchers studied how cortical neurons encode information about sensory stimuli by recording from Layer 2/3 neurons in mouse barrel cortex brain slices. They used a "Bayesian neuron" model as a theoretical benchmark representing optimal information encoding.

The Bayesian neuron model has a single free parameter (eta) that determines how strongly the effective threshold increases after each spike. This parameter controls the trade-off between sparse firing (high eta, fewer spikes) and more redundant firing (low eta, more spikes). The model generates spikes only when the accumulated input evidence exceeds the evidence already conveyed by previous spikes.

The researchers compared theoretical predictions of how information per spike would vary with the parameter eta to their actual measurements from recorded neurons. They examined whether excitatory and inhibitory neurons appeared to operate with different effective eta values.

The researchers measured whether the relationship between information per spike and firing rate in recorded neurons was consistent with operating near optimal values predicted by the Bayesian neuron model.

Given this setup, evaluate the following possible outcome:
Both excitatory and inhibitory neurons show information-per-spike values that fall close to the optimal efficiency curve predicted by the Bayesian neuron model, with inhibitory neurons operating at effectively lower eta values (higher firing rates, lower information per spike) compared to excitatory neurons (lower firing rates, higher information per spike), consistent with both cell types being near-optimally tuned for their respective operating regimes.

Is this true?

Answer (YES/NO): NO